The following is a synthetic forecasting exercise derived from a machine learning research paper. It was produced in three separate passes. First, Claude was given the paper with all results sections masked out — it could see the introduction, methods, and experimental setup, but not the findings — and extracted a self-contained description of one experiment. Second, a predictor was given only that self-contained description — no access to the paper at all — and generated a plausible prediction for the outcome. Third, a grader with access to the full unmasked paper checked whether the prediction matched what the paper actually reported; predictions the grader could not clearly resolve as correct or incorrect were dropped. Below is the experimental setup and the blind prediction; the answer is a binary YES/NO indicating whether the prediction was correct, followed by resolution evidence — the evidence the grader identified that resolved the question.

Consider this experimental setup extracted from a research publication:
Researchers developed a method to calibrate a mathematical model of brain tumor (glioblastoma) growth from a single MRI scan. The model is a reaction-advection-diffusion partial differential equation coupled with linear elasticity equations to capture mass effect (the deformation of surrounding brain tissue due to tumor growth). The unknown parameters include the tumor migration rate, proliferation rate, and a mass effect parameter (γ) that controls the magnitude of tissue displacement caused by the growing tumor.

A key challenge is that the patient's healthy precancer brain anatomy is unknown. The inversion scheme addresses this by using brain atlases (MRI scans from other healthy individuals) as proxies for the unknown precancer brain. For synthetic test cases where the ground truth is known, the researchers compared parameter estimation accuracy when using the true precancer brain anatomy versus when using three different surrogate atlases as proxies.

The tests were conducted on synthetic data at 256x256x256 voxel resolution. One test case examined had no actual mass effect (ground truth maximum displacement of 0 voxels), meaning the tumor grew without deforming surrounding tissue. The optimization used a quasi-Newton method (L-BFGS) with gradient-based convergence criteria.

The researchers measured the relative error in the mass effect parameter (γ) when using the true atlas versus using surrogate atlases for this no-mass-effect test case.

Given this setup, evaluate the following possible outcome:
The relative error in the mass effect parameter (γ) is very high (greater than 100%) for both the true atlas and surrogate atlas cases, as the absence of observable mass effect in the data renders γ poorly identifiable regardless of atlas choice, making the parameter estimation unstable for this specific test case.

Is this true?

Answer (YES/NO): NO